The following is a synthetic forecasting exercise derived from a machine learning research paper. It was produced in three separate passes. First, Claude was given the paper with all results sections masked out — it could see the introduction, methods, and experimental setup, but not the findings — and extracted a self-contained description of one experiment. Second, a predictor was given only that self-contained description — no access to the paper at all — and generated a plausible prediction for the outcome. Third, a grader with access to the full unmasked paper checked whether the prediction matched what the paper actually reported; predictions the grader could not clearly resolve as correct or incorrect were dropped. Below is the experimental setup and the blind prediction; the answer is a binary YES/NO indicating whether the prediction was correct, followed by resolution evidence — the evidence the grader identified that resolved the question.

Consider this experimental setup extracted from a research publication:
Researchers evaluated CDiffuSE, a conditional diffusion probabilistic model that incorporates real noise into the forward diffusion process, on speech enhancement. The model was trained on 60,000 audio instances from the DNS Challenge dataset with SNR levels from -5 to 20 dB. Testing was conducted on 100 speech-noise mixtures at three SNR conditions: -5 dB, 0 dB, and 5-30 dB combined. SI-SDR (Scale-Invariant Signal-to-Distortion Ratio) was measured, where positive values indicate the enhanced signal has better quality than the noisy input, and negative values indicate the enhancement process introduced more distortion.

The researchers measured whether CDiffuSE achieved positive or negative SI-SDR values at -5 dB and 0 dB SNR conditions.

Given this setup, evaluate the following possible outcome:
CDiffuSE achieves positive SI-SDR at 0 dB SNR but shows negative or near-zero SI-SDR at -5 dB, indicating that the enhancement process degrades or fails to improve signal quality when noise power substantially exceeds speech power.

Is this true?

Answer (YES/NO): YES